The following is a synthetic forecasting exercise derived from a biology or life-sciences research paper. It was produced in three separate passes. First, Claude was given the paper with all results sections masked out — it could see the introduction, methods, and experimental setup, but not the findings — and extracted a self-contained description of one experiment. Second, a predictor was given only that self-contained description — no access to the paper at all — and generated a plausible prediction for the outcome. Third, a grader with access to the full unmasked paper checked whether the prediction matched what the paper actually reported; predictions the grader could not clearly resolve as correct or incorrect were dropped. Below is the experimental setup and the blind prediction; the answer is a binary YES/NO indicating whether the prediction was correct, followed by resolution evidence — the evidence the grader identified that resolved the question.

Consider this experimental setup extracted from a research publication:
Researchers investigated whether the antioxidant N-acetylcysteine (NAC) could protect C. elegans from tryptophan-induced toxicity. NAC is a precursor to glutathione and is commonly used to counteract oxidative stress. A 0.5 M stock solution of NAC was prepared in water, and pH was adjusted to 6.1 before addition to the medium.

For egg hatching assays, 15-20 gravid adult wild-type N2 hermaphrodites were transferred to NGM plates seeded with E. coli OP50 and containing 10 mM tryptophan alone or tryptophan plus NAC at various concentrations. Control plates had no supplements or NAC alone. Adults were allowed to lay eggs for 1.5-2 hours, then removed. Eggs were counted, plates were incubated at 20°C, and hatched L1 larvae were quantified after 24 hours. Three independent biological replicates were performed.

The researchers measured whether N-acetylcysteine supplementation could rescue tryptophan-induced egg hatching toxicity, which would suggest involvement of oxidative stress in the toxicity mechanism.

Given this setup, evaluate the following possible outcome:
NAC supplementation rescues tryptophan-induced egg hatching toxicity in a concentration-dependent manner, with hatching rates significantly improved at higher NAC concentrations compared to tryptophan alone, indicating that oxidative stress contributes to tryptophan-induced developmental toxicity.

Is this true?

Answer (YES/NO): NO